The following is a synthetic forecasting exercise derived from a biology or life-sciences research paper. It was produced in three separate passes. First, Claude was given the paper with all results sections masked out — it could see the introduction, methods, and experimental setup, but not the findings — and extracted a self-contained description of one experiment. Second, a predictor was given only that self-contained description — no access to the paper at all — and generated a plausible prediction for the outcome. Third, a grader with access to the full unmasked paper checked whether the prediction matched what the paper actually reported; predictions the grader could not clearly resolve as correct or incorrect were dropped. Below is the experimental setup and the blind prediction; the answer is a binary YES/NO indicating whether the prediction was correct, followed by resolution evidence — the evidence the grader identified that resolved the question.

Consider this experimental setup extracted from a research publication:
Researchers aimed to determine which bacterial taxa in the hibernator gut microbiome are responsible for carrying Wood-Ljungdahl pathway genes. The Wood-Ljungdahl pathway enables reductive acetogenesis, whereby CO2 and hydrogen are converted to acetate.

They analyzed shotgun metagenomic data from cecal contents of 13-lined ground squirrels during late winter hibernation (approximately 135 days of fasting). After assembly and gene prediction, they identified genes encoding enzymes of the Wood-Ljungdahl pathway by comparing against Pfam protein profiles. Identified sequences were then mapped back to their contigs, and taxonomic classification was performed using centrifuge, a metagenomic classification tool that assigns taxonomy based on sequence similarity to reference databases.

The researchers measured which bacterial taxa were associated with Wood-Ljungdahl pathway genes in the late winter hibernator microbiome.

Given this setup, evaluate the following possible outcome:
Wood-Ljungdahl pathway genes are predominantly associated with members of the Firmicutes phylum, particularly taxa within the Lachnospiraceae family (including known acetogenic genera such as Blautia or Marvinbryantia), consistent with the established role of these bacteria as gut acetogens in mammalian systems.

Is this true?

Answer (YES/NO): YES